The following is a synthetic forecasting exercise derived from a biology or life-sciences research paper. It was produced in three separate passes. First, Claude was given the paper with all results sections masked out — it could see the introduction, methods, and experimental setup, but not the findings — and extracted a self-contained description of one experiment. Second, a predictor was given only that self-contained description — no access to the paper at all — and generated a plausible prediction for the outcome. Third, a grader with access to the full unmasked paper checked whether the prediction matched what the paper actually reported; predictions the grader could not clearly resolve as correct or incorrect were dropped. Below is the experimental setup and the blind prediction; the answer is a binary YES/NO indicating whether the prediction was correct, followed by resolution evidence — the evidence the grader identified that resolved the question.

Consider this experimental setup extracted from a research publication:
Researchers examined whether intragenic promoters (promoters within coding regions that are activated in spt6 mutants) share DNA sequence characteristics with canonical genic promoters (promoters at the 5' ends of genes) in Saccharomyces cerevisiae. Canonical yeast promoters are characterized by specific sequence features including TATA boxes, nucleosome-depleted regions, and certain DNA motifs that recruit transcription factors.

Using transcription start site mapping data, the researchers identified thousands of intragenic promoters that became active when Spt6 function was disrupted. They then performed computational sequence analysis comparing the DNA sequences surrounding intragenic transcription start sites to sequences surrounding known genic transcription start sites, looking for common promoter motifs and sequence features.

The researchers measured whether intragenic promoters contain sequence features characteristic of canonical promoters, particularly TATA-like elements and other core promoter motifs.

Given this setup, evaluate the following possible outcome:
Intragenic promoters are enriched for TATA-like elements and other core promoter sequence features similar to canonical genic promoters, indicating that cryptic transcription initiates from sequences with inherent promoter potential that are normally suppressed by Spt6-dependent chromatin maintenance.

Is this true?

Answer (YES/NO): YES